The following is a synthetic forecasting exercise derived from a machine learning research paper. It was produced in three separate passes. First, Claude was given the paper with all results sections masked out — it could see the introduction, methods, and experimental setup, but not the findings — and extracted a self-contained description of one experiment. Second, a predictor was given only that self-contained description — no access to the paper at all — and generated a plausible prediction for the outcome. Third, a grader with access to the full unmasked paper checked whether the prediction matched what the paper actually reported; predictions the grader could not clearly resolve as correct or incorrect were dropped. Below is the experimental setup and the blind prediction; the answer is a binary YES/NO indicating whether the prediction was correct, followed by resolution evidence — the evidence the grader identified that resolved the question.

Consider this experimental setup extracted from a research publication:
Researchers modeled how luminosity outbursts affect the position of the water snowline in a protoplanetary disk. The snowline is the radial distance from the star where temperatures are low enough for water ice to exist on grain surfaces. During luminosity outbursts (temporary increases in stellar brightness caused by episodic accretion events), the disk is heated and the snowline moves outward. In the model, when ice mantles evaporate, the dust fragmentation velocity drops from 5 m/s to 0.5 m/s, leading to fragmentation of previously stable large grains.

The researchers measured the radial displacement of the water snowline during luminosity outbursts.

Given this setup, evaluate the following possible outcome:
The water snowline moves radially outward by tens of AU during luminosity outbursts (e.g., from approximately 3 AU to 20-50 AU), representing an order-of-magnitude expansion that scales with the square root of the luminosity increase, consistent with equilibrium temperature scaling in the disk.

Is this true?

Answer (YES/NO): NO